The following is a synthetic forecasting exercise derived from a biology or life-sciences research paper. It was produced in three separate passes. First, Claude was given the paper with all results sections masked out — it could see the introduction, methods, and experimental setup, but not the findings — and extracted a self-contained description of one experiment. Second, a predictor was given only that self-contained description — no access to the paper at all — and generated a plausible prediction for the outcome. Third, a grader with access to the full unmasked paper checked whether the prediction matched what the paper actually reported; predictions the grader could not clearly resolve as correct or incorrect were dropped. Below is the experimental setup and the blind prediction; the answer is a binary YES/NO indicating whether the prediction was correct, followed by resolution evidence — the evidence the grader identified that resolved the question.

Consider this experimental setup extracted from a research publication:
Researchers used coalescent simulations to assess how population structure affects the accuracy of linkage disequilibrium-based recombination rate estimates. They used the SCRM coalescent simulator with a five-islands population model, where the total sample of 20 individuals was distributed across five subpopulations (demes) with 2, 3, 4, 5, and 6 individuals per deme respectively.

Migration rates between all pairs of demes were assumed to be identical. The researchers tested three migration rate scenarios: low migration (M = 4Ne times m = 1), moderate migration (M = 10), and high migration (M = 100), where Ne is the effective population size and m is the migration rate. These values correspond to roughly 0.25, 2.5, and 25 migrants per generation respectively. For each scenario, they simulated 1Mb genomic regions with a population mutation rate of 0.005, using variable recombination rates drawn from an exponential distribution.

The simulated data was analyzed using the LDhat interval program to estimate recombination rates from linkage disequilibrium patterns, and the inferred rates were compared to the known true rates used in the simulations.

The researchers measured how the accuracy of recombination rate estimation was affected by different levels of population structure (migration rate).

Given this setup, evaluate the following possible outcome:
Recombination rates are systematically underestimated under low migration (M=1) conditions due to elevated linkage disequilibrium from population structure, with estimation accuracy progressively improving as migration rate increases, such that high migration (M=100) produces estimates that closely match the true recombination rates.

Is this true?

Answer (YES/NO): NO